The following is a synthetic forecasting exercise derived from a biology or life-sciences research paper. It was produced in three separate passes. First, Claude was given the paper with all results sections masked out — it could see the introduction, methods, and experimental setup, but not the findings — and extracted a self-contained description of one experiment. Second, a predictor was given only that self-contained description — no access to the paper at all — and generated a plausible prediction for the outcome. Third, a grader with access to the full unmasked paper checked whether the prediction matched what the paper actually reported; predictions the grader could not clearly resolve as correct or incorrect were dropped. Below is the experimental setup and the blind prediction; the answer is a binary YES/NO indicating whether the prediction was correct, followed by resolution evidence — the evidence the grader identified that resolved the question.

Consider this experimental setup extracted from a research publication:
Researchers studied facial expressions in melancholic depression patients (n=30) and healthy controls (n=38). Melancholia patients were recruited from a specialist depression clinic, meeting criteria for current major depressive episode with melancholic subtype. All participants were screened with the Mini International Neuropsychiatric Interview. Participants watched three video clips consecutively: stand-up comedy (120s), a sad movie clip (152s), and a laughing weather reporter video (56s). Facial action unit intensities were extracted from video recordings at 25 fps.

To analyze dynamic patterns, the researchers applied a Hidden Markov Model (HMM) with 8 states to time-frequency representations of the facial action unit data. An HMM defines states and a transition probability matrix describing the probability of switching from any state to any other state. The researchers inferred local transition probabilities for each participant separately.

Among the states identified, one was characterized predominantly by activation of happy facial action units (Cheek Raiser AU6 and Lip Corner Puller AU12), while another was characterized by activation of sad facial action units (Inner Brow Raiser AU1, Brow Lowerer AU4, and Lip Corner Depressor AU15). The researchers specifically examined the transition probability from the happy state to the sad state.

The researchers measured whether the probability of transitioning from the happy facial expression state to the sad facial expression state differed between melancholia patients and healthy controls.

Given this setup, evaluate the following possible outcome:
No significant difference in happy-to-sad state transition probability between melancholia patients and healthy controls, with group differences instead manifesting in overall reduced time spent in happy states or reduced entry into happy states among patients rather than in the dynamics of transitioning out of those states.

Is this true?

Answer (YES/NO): NO